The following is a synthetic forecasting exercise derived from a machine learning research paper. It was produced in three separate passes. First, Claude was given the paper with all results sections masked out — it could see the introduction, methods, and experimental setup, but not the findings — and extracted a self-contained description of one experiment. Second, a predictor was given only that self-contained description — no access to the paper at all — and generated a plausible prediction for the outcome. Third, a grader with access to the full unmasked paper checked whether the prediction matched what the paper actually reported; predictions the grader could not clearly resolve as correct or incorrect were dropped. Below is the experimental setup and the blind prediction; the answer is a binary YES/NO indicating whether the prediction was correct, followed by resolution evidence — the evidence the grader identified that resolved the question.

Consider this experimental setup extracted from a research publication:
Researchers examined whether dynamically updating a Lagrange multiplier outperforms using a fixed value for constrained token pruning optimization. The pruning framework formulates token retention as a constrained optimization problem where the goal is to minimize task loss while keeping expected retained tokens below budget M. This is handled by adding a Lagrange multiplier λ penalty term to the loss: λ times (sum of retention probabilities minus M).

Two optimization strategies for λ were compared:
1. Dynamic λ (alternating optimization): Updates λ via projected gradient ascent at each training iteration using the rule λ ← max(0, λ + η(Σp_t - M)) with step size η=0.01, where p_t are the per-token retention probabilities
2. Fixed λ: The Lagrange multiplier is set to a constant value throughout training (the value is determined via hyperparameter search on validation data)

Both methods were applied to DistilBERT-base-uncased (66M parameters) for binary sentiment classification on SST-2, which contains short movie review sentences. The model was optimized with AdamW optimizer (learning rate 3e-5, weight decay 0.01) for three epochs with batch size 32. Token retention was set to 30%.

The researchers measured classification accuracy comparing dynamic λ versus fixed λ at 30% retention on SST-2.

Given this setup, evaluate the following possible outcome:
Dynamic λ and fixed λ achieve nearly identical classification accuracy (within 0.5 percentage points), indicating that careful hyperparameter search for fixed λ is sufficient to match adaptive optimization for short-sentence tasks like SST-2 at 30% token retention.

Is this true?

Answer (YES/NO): YES